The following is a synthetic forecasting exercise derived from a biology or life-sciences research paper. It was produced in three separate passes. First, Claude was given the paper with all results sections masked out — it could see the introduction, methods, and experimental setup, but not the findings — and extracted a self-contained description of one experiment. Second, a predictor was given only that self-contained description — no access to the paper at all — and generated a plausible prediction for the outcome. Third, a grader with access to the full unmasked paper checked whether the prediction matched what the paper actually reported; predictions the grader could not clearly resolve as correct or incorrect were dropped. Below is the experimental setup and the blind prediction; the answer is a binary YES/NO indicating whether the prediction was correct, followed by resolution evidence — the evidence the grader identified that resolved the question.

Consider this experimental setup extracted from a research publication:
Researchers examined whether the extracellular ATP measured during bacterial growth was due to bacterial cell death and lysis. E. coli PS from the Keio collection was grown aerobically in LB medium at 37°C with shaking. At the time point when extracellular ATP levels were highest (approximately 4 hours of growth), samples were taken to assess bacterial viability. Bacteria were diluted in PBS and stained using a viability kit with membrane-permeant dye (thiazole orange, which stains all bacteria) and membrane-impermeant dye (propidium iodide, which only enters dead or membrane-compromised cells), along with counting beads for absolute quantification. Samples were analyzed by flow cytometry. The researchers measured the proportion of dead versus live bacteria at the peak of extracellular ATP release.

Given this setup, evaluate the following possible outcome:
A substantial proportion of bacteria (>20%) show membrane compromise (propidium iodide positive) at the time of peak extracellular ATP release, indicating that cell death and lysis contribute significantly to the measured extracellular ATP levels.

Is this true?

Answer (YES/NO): NO